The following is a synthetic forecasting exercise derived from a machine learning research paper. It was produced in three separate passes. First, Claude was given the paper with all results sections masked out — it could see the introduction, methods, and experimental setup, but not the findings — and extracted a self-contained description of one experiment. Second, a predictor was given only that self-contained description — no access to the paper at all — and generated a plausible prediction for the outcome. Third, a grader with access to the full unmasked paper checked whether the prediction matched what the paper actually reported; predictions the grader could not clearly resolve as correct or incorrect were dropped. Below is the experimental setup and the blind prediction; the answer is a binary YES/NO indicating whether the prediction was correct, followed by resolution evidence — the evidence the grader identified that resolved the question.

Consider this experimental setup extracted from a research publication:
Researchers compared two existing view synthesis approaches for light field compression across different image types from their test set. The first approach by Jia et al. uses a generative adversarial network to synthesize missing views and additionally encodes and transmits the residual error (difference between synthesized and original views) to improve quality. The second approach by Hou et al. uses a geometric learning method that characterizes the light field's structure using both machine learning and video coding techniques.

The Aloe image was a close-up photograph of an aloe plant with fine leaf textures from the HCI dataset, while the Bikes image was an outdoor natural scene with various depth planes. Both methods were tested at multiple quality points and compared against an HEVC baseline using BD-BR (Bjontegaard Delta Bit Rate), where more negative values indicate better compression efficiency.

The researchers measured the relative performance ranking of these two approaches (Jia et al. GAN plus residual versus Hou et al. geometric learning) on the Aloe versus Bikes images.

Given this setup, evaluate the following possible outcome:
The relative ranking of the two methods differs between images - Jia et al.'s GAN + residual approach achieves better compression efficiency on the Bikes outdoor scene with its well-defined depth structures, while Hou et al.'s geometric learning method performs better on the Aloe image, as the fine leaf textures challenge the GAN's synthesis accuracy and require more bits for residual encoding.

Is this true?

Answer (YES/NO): NO